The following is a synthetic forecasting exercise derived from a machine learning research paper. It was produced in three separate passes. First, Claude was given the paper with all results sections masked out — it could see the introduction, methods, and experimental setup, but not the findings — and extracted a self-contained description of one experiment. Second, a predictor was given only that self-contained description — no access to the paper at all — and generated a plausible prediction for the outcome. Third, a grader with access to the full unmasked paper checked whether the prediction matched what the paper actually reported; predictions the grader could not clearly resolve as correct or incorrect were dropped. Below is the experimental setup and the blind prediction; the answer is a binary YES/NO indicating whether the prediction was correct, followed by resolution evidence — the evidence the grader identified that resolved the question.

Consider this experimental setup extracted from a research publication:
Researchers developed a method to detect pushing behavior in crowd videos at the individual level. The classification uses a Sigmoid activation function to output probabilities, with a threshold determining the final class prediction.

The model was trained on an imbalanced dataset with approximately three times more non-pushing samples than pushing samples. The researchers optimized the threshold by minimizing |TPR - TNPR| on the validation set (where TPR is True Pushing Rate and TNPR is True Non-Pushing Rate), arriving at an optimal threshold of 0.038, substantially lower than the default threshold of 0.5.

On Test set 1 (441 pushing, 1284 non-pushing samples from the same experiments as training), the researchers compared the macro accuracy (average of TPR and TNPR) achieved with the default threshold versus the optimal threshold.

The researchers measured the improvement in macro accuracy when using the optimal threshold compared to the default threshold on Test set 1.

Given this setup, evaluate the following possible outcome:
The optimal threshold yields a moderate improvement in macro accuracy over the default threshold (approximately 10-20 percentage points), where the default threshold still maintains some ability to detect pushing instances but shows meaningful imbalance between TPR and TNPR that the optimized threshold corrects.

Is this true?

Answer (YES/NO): NO